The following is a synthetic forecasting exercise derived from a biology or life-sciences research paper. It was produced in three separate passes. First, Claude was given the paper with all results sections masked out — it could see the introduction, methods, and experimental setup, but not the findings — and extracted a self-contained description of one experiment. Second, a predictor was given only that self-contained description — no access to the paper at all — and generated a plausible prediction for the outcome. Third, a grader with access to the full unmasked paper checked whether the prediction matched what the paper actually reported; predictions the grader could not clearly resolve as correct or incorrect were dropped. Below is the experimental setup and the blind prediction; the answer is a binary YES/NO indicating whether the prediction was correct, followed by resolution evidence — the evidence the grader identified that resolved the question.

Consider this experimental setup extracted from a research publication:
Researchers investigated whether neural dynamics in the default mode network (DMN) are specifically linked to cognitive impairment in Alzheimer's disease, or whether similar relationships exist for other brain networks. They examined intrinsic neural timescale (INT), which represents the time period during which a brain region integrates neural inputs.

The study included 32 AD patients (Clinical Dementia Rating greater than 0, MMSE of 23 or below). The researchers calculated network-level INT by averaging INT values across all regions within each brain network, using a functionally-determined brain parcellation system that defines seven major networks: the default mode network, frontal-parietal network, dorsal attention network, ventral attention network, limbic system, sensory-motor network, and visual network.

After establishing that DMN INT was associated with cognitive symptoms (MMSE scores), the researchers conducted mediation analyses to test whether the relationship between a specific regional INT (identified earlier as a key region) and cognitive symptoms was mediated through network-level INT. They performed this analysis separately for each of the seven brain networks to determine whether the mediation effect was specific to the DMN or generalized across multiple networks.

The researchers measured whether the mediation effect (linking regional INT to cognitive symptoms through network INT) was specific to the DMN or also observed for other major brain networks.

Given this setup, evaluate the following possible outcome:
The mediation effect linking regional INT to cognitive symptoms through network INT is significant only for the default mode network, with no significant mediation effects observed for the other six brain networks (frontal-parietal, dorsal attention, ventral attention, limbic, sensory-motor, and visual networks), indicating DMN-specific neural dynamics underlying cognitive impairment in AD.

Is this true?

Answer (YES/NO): YES